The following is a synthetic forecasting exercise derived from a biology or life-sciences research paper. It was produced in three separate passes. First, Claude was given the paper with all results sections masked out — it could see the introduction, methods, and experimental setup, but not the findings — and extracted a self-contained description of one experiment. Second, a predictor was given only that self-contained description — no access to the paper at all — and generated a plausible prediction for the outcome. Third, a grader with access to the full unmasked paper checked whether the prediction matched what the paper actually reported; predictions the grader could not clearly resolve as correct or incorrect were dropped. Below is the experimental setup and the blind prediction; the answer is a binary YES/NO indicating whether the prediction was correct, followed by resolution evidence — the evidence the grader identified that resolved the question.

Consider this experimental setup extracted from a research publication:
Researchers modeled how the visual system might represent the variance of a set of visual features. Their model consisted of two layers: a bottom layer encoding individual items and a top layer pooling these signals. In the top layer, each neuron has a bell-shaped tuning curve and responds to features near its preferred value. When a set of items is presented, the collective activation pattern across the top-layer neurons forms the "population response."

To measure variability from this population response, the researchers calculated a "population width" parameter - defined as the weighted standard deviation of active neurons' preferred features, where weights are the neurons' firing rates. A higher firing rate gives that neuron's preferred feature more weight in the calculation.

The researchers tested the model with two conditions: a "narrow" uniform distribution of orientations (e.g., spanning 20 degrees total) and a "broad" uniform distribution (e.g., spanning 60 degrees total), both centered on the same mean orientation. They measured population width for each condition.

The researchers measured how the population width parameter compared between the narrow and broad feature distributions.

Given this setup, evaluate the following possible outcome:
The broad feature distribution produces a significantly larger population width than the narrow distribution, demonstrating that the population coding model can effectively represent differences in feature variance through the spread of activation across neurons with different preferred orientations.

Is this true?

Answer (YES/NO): YES